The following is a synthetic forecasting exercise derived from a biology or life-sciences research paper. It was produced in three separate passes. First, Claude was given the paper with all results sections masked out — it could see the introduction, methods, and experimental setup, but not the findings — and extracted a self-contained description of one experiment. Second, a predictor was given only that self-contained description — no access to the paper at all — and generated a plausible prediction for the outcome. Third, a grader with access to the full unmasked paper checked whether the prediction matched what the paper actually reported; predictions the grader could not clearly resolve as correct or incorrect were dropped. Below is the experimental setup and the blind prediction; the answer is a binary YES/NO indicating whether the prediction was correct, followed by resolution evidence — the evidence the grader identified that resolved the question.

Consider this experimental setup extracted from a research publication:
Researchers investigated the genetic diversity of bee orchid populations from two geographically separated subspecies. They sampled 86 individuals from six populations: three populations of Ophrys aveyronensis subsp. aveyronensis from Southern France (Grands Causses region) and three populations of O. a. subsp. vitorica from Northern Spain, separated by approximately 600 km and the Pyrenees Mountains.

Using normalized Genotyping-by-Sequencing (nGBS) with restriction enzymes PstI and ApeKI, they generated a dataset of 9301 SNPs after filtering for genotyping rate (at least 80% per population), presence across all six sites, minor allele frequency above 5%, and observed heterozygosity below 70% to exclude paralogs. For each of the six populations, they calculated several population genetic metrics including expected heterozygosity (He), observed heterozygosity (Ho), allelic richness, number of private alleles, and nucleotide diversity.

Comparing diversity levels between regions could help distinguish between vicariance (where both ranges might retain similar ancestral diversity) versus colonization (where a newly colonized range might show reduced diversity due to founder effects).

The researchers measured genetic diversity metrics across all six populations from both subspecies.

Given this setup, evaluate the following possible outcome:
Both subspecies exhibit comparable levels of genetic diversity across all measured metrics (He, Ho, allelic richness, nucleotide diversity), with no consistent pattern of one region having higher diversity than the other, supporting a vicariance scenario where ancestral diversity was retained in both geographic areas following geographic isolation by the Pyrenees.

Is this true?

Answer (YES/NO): YES